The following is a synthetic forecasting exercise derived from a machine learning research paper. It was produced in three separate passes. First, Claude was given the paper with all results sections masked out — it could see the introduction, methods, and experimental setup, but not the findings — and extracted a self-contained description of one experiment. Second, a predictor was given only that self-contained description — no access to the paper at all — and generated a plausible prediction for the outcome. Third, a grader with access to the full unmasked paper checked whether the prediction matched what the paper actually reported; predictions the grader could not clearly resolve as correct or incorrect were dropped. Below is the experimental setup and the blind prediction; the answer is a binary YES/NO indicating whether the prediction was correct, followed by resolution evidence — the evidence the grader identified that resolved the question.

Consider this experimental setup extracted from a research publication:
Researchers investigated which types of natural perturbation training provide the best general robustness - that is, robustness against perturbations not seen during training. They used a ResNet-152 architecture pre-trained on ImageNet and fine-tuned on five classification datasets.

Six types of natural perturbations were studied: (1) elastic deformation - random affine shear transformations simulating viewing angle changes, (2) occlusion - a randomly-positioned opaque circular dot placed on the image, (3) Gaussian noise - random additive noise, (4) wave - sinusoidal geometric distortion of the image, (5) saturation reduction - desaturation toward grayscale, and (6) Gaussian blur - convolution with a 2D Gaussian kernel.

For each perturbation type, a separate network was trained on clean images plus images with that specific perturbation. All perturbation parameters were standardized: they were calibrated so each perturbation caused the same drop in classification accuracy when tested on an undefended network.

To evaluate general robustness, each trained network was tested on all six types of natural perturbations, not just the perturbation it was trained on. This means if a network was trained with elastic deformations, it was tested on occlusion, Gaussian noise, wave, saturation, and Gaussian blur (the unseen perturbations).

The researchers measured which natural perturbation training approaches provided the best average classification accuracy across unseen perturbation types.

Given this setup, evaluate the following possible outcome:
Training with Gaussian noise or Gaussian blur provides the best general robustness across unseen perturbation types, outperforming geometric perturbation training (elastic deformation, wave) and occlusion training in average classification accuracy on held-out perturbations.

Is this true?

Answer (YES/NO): NO